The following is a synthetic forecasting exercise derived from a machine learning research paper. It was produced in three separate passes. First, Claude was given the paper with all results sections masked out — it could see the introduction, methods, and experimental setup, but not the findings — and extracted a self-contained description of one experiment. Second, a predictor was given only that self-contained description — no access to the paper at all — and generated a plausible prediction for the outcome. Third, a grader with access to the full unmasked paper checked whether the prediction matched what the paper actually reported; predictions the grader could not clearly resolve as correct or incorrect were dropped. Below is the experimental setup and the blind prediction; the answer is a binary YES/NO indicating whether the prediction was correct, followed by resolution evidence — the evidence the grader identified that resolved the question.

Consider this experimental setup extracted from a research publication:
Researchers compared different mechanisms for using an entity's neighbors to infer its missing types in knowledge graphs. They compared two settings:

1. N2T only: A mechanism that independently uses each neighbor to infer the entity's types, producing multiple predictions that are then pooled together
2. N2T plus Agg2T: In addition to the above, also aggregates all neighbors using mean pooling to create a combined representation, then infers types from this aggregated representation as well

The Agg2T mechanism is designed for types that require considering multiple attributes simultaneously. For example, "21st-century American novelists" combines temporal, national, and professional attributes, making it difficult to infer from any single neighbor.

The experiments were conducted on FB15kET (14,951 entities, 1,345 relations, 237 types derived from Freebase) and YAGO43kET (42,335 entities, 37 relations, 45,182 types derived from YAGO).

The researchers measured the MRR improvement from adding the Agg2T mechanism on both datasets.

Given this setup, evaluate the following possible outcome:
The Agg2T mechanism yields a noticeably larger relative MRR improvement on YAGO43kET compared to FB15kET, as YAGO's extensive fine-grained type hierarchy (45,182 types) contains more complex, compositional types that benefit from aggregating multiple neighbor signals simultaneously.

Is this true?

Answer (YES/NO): YES